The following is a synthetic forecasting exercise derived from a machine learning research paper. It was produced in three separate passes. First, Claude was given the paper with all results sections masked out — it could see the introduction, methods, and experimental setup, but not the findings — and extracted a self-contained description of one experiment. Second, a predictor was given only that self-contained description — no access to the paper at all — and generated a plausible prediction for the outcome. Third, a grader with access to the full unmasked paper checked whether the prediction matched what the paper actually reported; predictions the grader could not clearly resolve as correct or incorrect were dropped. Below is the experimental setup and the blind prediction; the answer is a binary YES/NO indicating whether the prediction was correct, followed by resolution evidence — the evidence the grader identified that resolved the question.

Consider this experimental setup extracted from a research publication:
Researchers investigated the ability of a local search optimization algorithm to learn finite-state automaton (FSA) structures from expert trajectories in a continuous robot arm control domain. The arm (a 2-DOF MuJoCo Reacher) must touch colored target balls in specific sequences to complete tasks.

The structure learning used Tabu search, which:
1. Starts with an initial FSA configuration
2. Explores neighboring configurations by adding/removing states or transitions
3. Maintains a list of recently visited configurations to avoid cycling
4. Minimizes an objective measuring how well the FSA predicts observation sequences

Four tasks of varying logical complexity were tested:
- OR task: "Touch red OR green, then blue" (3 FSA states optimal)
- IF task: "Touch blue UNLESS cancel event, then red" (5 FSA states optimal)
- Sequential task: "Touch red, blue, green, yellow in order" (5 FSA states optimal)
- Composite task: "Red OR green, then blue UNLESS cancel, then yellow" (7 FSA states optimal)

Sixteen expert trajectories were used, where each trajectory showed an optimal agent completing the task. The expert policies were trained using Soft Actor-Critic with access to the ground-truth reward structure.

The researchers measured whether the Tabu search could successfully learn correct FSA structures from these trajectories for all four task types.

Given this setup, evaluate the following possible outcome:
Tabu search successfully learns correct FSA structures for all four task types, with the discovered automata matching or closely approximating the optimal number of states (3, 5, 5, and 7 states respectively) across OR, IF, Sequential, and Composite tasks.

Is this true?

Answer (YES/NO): NO